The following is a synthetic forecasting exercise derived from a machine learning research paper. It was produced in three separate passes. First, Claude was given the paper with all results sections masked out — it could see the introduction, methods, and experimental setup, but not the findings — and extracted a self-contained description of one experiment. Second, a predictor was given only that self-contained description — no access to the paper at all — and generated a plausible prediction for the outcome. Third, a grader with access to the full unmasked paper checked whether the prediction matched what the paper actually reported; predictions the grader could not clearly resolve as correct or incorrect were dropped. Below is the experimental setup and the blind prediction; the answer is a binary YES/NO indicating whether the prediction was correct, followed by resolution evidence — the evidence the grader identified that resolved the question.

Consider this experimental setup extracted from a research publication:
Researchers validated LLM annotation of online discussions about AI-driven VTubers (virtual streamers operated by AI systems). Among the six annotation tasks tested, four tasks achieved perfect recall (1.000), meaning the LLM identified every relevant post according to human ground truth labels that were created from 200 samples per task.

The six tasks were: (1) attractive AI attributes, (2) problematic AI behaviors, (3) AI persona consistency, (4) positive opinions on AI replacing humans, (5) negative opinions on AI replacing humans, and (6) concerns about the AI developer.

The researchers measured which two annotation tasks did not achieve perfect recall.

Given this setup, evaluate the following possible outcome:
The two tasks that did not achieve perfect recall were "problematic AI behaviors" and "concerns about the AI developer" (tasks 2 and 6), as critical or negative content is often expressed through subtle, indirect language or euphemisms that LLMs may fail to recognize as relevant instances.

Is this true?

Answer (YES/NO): NO